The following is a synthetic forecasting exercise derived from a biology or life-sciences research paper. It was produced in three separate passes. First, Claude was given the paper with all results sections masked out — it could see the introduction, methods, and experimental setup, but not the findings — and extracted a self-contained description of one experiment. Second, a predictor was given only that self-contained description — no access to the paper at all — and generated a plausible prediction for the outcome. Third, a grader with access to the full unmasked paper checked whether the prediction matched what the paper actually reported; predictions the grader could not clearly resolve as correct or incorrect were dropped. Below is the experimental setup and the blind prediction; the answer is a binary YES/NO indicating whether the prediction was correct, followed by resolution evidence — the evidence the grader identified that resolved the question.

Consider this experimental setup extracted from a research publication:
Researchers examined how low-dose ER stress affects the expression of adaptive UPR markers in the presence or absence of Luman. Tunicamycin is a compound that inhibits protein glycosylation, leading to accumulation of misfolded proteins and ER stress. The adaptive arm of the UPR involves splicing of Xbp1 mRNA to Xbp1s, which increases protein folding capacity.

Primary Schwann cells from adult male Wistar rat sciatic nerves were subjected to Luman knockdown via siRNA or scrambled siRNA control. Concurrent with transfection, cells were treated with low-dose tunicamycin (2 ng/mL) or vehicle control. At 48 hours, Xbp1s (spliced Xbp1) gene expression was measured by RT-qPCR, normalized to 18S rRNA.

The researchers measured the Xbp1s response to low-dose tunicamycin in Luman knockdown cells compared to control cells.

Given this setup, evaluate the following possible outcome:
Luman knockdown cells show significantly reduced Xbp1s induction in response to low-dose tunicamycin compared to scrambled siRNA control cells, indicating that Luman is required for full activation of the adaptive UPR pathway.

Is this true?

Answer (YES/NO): YES